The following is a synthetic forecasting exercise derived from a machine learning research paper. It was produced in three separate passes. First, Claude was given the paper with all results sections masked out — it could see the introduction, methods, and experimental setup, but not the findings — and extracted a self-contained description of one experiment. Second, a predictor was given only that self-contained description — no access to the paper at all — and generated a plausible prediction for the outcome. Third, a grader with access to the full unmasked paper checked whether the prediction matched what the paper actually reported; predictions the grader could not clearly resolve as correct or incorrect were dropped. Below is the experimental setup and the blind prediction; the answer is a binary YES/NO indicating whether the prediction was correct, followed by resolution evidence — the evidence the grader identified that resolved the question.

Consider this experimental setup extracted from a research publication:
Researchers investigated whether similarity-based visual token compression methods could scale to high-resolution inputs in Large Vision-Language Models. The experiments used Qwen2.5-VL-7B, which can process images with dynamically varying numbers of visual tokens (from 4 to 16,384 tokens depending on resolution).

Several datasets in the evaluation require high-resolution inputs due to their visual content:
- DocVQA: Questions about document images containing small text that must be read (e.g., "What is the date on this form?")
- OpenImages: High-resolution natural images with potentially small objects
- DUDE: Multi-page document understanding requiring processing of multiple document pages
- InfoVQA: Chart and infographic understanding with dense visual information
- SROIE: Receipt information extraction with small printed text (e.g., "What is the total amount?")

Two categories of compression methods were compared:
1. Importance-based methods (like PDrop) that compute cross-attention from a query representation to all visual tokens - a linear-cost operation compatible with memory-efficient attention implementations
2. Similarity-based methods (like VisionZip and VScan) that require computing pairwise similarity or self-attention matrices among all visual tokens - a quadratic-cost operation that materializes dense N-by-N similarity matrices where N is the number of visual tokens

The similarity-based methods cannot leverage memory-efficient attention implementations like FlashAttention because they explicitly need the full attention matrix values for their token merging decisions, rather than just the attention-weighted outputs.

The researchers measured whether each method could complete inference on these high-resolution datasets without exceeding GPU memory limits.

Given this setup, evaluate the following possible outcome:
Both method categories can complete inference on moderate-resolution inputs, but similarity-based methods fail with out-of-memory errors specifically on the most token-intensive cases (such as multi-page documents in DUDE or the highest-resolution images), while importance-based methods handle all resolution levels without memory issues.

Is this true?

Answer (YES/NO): YES